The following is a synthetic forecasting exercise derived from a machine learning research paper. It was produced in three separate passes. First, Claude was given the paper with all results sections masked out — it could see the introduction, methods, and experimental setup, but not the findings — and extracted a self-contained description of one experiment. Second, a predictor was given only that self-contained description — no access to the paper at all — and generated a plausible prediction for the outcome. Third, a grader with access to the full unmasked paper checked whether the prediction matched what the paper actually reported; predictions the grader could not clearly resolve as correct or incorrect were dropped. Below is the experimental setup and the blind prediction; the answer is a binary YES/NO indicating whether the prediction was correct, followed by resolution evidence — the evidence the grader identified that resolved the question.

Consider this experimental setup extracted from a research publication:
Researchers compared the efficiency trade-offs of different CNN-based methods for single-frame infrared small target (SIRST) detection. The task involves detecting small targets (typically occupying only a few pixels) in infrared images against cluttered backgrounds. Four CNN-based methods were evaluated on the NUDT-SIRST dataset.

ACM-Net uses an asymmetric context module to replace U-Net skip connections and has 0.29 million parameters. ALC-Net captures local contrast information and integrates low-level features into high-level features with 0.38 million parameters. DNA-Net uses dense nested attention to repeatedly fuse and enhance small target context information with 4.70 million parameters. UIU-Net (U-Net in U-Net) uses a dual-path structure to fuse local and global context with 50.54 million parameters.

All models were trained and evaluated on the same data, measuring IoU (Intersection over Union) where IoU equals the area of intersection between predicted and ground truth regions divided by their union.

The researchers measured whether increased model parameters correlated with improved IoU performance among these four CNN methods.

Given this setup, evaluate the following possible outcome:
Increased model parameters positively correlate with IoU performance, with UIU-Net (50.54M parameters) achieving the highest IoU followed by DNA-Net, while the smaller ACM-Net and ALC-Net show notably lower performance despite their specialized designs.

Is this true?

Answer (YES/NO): YES